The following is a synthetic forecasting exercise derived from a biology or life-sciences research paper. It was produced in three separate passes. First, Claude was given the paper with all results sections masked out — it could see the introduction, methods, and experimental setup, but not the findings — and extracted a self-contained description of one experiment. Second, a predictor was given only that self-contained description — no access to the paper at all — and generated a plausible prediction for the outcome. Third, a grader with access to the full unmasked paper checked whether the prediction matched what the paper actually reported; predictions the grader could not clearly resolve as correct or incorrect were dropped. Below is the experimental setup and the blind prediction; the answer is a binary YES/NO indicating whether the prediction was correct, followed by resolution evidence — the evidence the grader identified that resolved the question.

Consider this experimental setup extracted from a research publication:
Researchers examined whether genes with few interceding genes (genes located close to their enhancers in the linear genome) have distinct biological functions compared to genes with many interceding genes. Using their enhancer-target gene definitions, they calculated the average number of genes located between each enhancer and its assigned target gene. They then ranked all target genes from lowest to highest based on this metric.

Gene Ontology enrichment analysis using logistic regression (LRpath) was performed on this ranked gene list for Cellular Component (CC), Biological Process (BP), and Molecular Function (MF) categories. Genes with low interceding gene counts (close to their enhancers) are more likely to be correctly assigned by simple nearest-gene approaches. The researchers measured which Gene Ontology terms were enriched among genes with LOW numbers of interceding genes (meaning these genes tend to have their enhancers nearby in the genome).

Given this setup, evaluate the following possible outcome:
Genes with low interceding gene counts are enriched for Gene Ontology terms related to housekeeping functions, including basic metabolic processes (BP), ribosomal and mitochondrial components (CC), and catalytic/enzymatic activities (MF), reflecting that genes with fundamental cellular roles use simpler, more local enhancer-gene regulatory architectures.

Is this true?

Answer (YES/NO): NO